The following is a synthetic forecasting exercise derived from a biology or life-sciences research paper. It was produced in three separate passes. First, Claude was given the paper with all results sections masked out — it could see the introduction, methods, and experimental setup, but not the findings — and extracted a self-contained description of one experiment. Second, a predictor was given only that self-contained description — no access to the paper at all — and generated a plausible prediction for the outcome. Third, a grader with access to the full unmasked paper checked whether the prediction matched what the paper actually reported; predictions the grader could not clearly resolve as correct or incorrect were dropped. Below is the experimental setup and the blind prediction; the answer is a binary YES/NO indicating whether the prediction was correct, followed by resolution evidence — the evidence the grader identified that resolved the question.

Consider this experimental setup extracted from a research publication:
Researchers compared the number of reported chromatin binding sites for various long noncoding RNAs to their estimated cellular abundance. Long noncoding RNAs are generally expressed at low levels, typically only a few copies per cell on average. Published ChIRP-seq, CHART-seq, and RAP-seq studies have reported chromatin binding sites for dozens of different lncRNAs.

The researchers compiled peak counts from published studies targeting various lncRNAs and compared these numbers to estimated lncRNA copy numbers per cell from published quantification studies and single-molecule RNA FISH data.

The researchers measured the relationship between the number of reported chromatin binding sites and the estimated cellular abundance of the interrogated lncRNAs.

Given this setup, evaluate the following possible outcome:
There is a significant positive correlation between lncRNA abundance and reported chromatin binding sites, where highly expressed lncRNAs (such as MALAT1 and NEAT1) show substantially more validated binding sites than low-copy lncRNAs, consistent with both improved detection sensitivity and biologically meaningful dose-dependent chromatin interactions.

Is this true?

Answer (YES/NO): NO